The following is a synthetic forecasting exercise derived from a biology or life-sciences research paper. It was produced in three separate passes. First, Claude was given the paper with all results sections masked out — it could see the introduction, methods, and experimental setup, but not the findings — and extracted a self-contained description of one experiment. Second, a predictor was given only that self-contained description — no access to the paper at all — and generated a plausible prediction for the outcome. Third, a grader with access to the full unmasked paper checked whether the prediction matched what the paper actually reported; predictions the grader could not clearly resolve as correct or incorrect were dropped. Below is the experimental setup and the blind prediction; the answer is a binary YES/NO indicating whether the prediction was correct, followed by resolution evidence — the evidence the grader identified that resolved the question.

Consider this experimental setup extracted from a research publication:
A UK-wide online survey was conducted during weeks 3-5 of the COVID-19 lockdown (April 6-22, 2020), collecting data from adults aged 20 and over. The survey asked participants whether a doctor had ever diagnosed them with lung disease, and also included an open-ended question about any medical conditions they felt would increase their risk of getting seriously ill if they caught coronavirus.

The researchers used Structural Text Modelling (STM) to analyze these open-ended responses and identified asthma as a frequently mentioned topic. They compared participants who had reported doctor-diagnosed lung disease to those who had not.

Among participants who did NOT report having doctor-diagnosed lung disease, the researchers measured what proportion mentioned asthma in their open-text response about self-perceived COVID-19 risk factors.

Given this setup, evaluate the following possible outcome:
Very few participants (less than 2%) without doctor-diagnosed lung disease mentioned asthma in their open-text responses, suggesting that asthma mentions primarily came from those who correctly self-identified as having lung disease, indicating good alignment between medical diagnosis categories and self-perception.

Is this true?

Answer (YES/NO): NO